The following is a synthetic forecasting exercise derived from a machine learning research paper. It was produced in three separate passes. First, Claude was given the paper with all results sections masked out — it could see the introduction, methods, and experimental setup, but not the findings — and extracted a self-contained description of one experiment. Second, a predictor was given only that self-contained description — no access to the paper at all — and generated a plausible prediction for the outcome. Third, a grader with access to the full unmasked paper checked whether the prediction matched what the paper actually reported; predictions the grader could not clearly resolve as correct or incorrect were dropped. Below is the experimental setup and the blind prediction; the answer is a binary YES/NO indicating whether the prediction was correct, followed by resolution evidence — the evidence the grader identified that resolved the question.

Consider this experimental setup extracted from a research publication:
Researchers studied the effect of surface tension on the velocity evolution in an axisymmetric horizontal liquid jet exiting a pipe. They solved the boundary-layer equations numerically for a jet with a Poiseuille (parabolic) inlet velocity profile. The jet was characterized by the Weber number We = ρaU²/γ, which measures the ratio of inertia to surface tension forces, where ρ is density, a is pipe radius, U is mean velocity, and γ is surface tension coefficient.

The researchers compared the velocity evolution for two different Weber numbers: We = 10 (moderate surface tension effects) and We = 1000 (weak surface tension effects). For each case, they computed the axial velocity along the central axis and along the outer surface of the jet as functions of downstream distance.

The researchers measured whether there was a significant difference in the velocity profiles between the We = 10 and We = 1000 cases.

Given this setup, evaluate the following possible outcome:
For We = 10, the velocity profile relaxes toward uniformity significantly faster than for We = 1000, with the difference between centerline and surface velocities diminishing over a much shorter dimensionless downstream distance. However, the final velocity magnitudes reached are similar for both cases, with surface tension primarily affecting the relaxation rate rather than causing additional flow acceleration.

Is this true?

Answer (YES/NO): NO